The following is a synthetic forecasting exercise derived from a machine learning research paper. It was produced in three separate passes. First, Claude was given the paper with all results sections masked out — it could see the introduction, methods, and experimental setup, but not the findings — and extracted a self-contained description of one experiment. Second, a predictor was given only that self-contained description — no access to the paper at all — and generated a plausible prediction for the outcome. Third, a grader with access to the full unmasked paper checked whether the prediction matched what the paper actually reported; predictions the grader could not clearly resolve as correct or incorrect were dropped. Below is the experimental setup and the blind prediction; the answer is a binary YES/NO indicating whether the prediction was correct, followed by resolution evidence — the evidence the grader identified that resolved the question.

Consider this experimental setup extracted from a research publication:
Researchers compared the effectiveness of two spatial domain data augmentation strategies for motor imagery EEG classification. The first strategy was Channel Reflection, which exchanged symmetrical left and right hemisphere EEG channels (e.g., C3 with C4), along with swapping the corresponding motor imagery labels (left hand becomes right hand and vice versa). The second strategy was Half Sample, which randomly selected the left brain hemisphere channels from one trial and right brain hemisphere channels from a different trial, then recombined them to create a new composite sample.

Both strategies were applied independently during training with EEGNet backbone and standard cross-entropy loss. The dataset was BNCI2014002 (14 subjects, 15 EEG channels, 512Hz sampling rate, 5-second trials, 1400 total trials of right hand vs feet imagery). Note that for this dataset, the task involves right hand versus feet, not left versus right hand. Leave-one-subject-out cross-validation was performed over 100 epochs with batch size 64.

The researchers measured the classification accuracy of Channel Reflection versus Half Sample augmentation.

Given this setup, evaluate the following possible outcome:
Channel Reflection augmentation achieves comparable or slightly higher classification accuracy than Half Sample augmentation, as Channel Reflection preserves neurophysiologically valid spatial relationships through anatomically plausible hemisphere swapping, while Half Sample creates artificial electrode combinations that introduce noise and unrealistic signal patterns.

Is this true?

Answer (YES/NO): YES